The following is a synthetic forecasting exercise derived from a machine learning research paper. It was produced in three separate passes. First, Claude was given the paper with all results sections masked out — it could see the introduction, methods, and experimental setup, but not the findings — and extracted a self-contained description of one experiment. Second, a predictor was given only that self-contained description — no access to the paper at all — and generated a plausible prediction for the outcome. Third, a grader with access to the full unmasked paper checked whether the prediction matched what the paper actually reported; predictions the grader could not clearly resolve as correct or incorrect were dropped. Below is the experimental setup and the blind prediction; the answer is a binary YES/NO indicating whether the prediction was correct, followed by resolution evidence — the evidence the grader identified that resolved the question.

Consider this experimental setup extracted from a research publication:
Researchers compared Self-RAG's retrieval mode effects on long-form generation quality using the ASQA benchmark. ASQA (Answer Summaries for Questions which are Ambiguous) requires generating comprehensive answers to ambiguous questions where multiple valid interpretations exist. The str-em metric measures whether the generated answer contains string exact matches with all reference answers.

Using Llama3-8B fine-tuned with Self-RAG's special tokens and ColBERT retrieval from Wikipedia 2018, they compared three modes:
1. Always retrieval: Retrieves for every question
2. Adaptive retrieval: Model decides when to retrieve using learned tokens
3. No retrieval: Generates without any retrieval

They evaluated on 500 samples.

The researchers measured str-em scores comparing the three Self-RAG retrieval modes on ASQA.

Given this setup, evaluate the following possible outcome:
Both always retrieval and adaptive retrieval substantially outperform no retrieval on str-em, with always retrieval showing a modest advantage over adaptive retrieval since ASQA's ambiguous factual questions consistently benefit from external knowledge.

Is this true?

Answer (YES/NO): NO